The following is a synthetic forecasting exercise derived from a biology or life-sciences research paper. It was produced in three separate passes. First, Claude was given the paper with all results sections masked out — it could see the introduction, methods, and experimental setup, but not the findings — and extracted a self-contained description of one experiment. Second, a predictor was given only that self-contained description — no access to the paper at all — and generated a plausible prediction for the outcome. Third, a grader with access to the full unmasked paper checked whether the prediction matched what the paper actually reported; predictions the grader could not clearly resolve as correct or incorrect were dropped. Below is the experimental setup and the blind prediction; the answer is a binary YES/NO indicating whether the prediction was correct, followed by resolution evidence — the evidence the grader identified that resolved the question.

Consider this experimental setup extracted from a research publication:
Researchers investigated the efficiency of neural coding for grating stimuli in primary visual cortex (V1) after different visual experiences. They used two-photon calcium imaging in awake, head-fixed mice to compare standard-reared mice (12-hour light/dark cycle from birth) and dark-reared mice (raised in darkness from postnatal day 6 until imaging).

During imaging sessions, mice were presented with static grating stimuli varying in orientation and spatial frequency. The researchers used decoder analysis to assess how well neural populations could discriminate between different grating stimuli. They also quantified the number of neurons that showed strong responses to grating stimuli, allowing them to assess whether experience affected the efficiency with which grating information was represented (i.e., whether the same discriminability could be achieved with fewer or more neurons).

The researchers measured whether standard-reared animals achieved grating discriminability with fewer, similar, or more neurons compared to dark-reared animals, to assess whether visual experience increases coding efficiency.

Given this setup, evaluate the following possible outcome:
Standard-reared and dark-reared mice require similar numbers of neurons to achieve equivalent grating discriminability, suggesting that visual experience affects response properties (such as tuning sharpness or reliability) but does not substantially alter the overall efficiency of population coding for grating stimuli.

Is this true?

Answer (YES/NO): NO